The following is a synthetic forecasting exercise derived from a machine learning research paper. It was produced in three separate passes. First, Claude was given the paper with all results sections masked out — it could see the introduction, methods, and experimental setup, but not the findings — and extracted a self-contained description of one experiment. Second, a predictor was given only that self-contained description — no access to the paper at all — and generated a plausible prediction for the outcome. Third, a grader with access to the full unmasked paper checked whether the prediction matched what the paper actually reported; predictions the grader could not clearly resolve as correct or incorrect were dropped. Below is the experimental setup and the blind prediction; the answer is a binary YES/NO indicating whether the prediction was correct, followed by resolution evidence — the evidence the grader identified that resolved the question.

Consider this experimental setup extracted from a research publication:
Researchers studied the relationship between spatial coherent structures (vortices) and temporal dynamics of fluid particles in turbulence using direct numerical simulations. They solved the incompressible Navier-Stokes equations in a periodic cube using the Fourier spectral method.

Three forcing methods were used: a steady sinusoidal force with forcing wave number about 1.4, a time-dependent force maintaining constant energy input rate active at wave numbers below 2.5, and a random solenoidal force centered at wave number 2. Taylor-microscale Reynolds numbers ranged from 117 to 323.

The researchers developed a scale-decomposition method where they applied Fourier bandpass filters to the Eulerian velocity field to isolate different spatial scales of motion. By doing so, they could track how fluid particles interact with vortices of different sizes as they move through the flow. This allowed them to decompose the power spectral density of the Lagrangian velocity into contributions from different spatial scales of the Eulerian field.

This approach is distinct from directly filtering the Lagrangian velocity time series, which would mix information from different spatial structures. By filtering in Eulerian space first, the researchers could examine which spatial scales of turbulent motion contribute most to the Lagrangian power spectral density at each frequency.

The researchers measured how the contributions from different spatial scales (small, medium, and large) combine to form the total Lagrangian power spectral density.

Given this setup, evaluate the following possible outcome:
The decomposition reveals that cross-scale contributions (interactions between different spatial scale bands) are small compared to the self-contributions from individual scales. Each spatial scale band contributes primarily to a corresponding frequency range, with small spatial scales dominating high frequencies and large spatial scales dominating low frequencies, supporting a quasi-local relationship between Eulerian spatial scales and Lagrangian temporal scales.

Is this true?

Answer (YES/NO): YES